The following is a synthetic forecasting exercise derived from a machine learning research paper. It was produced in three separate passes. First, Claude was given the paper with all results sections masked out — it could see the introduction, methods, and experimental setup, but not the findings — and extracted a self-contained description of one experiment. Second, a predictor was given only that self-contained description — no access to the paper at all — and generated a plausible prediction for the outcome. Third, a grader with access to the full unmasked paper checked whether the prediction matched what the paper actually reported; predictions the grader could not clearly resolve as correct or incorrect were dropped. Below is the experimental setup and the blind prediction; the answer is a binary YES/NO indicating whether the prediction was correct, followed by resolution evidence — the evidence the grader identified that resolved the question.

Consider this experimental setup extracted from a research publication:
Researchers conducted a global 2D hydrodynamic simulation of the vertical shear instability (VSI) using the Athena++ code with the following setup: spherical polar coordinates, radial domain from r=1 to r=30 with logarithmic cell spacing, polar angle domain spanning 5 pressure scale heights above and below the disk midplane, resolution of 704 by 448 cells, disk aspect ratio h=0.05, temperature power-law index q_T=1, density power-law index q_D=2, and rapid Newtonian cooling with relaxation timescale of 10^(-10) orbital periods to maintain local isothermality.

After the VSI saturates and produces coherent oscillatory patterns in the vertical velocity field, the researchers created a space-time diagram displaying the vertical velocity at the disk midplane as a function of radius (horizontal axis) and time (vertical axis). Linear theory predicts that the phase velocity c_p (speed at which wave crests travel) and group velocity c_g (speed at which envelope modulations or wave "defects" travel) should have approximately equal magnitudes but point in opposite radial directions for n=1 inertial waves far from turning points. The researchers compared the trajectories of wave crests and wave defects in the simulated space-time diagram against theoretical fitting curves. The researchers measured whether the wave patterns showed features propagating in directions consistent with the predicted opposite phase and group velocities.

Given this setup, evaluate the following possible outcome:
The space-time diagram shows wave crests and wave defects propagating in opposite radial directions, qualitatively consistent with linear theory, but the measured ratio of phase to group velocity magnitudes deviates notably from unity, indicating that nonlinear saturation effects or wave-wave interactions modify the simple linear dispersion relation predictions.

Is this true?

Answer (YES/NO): NO